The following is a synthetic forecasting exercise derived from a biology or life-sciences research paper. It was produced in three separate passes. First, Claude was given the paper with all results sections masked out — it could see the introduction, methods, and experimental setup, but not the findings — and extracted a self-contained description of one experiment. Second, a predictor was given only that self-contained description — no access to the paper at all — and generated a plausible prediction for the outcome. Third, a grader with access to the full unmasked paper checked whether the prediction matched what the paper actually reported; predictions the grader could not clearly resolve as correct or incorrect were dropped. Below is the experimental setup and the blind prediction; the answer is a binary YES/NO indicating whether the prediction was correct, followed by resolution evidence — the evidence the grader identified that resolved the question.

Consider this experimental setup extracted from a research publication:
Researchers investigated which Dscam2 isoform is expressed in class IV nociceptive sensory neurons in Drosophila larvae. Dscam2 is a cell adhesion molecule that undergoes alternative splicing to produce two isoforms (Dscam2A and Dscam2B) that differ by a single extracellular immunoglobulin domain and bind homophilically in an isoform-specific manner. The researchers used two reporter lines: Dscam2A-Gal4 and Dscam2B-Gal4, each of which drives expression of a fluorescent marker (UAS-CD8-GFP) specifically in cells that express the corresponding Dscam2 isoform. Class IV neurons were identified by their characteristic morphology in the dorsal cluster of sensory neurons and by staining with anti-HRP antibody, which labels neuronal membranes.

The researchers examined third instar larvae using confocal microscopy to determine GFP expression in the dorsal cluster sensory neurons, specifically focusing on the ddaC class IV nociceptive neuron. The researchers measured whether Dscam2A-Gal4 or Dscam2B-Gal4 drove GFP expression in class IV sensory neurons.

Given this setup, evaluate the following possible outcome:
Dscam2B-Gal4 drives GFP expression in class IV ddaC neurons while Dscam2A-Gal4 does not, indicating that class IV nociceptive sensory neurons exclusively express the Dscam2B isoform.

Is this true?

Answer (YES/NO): YES